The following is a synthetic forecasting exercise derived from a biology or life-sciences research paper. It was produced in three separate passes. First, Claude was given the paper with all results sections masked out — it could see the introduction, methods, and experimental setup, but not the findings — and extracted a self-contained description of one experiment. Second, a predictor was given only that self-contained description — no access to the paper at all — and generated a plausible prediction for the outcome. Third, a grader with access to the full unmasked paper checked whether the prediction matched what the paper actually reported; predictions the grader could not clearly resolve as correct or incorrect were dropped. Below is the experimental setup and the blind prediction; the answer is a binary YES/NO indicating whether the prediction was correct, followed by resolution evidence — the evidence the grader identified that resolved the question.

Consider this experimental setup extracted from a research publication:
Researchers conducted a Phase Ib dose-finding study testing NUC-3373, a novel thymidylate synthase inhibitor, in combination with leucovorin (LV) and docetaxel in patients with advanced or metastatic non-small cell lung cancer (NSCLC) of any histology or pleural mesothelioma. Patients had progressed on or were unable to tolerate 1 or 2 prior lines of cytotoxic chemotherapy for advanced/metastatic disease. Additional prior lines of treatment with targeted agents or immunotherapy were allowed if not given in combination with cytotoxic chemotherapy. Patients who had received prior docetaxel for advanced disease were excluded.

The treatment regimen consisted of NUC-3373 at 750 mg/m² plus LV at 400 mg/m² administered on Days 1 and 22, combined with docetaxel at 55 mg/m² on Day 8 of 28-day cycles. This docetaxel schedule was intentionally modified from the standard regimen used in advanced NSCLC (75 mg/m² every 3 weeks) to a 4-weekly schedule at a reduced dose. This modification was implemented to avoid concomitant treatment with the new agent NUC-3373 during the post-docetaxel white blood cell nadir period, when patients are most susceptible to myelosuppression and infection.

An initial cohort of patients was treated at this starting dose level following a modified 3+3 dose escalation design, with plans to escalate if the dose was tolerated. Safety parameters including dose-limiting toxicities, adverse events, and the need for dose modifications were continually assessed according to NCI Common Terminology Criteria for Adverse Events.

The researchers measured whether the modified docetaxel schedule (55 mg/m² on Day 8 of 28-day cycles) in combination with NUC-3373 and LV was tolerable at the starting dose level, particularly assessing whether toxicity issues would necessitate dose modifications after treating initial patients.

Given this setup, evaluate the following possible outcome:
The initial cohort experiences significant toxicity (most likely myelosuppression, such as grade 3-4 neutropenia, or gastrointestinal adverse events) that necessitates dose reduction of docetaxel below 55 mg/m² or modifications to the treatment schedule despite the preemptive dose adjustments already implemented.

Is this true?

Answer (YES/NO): YES